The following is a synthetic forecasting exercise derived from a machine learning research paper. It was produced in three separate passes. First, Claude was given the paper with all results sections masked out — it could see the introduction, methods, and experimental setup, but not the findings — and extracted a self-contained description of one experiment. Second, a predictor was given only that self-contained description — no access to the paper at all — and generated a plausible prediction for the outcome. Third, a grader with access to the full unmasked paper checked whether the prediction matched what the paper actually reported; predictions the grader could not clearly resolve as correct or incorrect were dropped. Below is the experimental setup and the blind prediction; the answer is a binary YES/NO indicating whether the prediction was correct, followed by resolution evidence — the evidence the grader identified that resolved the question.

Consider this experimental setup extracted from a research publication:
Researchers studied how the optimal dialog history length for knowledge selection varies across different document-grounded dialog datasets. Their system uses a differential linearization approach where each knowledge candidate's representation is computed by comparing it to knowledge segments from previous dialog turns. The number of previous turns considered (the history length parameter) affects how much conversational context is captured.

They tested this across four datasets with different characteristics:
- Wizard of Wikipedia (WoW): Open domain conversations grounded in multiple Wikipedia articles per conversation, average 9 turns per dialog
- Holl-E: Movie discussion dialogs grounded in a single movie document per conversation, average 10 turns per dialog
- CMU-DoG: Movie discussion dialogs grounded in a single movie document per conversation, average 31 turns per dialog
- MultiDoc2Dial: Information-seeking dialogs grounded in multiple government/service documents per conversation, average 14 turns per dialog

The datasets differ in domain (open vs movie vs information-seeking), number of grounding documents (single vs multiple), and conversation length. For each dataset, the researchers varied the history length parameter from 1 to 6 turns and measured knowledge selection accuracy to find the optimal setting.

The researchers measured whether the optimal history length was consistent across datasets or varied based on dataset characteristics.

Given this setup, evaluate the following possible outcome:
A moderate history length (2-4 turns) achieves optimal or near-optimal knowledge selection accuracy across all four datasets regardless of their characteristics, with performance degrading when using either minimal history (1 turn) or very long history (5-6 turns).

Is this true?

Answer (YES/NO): NO